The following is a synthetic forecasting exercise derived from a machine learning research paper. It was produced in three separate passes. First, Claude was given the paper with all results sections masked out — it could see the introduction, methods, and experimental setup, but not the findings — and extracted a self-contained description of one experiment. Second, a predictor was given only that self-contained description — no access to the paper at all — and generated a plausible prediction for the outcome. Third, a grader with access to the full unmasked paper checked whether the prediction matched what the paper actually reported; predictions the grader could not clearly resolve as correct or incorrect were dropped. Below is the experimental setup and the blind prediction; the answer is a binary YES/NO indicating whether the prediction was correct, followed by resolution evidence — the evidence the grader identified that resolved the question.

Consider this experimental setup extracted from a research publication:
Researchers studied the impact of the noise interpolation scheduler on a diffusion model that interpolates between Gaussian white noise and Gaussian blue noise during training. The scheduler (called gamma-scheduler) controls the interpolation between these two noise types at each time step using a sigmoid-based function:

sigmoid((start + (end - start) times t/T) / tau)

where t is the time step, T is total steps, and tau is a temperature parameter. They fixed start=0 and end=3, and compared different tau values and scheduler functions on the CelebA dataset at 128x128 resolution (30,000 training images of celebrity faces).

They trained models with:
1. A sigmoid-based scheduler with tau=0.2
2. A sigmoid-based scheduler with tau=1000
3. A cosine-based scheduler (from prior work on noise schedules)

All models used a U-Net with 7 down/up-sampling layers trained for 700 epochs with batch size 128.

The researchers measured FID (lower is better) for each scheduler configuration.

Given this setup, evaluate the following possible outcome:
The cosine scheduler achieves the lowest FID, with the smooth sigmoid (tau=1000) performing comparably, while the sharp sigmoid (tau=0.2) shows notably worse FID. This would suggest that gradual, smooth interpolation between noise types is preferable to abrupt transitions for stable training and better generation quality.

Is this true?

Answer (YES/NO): NO